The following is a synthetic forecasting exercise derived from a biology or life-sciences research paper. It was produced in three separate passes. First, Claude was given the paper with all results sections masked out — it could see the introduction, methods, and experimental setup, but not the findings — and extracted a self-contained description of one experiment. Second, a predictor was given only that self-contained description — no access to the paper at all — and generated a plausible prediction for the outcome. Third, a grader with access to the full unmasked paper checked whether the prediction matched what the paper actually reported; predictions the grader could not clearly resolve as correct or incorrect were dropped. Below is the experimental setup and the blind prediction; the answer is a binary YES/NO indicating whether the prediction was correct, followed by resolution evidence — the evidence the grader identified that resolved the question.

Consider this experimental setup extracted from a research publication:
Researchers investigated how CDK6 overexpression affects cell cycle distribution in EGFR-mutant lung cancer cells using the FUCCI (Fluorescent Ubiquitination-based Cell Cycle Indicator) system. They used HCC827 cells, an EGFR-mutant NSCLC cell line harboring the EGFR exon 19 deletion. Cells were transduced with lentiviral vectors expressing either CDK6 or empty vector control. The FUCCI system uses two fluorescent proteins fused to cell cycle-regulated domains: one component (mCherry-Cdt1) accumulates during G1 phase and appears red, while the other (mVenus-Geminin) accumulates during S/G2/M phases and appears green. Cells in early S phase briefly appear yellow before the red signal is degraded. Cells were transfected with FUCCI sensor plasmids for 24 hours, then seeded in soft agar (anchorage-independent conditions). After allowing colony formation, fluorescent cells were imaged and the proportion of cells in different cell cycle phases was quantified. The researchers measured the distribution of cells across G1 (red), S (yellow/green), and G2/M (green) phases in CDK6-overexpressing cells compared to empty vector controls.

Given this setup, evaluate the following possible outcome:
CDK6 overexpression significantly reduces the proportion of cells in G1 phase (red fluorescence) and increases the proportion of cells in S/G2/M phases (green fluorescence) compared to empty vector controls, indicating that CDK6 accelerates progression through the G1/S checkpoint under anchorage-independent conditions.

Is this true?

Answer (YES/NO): YES